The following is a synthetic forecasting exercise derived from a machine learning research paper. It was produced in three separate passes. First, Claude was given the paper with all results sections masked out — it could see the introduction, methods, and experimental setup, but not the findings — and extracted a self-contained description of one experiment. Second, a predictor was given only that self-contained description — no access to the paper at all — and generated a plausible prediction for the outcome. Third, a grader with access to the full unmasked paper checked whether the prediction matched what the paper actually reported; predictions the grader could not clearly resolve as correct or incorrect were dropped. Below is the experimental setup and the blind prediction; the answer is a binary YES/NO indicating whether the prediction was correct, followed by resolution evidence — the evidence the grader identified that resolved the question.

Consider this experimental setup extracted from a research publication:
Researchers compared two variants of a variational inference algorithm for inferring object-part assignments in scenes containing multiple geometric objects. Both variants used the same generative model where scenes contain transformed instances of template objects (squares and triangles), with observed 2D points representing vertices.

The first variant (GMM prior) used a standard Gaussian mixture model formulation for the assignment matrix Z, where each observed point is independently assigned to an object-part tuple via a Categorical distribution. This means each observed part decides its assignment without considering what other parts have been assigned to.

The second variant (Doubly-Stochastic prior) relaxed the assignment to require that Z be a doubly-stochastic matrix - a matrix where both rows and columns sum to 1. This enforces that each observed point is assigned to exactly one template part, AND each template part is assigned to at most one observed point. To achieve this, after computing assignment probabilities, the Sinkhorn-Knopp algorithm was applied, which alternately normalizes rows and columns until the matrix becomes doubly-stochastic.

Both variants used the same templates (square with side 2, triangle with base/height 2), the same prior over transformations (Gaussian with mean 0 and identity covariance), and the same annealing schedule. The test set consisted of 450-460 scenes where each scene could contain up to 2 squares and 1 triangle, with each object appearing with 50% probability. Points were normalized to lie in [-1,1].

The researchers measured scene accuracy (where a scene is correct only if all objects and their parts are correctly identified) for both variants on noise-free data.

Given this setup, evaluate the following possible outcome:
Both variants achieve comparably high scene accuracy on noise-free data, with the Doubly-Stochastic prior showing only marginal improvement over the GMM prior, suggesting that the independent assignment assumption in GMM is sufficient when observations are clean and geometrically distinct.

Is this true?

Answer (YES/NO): NO